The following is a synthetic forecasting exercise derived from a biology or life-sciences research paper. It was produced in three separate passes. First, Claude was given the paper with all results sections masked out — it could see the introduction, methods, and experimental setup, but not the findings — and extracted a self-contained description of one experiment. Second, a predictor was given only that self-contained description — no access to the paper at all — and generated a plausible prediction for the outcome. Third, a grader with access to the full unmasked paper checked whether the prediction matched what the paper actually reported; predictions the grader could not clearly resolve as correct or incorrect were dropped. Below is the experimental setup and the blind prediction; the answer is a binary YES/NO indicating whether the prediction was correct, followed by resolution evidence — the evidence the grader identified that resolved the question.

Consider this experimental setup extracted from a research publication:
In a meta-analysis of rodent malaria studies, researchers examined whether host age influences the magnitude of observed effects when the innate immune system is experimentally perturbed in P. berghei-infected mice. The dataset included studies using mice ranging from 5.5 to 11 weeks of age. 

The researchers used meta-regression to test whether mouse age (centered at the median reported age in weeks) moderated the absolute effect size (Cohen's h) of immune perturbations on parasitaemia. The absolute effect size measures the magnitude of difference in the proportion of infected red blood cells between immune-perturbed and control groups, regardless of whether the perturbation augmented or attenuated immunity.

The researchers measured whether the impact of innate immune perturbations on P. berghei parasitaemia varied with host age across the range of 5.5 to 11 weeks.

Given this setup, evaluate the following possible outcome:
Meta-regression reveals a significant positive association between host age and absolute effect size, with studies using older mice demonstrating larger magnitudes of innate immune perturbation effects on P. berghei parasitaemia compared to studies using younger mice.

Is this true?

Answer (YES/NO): NO